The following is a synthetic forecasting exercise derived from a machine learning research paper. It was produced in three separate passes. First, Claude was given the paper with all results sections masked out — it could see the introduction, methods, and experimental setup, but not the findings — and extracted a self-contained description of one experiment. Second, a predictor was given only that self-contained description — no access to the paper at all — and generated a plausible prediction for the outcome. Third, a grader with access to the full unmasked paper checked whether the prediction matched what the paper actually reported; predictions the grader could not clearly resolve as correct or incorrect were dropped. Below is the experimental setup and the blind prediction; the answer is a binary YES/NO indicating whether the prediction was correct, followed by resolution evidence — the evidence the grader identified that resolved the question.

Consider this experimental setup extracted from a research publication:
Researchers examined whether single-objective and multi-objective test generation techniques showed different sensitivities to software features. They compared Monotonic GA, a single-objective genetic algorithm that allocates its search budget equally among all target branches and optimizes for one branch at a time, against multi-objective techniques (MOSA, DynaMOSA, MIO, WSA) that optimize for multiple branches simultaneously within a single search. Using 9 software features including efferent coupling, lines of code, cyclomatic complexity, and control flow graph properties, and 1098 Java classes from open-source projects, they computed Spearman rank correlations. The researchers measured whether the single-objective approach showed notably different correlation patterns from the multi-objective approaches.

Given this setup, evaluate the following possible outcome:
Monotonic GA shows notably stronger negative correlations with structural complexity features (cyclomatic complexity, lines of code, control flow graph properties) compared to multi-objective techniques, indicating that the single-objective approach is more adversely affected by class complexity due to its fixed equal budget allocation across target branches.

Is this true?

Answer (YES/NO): NO